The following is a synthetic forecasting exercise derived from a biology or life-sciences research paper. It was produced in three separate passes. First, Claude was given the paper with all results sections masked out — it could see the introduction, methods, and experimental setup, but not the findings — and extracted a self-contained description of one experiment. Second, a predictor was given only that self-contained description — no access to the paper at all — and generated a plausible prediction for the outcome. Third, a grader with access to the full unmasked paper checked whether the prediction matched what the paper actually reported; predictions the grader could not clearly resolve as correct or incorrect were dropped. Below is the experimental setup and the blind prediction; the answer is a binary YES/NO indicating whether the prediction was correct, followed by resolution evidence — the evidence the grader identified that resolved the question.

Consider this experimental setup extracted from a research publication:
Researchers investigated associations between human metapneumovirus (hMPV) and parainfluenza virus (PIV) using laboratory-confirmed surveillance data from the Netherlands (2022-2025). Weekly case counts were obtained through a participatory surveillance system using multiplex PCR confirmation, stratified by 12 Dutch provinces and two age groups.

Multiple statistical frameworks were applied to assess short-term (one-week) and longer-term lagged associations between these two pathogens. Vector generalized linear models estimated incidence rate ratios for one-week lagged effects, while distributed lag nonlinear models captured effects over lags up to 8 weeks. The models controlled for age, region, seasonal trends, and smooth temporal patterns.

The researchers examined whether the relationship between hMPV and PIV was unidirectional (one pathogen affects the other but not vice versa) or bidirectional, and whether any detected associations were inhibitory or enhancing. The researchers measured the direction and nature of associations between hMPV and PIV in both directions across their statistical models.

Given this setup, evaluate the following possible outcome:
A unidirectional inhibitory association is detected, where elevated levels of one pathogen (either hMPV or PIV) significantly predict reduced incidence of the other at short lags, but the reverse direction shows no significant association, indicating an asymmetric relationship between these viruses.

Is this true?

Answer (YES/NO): NO